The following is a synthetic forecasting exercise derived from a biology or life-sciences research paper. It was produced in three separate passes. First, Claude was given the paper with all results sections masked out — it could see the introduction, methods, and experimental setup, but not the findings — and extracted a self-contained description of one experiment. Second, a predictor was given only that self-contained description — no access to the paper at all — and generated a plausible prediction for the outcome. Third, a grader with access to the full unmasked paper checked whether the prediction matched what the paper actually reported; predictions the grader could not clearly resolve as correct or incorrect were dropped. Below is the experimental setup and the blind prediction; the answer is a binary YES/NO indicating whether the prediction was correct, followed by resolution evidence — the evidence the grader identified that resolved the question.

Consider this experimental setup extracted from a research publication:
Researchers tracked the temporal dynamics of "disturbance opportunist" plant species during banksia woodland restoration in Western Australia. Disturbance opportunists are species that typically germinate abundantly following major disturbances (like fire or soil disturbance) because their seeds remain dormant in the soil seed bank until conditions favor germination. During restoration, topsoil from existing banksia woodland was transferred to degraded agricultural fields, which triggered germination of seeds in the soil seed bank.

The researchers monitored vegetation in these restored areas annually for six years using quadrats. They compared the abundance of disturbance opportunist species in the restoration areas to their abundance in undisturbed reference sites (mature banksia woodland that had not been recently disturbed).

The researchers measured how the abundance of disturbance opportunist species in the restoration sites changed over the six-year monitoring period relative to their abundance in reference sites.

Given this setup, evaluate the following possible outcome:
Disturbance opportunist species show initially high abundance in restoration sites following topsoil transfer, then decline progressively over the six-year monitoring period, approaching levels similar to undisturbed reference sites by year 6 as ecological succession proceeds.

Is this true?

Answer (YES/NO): NO